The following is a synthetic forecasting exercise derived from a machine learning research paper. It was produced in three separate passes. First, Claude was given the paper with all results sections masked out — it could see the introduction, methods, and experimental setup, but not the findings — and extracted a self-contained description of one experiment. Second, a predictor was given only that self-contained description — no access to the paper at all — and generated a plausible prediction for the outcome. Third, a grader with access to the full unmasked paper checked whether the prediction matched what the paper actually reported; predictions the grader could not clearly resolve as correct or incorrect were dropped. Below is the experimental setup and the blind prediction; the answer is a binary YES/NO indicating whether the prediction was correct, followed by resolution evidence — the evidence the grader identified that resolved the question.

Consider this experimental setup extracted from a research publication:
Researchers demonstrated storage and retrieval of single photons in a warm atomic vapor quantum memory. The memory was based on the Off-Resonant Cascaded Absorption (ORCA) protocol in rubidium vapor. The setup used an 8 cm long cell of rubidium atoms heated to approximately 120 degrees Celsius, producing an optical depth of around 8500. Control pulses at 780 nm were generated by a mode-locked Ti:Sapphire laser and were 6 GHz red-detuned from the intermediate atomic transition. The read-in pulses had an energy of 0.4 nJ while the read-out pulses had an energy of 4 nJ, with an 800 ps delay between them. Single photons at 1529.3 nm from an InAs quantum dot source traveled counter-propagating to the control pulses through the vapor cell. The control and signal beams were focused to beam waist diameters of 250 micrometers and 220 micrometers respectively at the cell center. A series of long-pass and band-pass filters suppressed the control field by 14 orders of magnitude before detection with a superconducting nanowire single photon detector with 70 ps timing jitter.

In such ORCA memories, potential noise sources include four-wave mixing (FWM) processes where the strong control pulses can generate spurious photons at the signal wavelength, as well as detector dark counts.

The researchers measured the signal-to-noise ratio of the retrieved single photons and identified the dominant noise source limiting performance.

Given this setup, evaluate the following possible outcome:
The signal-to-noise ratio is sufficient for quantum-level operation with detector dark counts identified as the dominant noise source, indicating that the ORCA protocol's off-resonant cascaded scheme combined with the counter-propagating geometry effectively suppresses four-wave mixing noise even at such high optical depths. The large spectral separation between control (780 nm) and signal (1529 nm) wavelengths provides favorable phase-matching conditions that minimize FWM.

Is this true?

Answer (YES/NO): YES